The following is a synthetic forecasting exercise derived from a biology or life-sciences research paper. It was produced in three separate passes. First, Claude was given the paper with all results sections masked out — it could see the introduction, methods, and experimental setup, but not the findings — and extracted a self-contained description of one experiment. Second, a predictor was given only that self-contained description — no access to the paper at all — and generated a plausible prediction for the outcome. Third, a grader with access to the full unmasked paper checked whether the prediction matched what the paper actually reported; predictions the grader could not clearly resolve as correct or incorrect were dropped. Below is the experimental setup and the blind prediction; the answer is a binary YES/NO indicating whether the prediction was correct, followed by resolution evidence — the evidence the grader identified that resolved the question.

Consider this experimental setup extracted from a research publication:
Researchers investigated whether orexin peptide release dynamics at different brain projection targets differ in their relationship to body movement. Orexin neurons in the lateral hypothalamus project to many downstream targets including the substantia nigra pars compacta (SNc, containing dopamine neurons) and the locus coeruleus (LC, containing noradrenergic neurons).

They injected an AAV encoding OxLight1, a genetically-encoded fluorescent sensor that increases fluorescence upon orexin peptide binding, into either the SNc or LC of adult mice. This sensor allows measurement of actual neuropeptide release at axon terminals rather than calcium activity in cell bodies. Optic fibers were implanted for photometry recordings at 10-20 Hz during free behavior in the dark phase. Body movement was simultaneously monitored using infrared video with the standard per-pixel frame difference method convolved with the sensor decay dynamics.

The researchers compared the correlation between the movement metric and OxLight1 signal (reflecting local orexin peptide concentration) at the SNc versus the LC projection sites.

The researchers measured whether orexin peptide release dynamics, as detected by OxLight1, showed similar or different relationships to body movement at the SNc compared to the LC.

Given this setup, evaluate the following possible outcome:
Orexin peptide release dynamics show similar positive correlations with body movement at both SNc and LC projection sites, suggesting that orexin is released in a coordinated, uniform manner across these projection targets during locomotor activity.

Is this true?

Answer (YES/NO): NO